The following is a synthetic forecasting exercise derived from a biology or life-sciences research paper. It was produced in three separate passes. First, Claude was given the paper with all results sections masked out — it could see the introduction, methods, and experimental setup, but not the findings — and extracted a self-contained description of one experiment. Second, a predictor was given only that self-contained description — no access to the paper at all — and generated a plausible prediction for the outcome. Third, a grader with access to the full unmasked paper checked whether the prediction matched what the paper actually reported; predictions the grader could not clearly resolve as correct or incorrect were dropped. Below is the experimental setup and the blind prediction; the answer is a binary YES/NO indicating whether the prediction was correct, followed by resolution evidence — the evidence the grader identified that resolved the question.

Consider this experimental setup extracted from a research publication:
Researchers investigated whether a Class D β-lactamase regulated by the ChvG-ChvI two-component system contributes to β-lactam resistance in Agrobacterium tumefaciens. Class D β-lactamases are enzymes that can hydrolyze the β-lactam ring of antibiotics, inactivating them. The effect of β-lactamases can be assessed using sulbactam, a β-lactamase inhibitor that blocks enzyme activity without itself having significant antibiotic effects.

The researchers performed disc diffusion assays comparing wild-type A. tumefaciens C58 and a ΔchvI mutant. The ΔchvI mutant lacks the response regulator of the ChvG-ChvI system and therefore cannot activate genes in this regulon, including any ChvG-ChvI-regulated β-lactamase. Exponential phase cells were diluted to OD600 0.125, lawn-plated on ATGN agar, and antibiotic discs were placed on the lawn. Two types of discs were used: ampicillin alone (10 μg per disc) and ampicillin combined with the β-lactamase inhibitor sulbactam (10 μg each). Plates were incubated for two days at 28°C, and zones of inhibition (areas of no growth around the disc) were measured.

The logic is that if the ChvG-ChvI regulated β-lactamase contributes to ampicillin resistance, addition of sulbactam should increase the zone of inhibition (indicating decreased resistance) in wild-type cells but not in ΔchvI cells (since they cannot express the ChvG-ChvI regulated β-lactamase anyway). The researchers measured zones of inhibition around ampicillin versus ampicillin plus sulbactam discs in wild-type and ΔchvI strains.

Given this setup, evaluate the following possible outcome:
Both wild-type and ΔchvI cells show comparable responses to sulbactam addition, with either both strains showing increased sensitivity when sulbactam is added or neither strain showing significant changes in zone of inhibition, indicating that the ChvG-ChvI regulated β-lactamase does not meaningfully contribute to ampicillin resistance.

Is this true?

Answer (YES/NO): YES